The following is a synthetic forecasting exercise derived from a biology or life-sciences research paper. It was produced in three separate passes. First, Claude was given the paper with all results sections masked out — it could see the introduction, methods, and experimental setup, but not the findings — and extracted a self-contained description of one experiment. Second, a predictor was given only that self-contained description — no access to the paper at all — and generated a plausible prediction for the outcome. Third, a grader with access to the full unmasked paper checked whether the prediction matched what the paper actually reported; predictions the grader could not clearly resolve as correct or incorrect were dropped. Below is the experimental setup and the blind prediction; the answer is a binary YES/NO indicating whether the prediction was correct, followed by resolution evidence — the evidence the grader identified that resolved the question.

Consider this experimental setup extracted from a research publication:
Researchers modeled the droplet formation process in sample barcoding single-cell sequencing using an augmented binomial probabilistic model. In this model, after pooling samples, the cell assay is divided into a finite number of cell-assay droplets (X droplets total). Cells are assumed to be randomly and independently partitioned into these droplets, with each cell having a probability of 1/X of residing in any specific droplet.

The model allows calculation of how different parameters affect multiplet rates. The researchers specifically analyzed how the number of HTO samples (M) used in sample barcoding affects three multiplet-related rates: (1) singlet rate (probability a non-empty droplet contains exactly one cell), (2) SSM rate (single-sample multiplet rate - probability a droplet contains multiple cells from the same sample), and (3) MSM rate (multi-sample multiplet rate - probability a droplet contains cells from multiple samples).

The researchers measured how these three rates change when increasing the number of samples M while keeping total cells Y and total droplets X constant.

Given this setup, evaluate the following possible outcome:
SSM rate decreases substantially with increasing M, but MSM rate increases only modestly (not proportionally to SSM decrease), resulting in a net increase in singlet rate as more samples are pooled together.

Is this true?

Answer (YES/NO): NO